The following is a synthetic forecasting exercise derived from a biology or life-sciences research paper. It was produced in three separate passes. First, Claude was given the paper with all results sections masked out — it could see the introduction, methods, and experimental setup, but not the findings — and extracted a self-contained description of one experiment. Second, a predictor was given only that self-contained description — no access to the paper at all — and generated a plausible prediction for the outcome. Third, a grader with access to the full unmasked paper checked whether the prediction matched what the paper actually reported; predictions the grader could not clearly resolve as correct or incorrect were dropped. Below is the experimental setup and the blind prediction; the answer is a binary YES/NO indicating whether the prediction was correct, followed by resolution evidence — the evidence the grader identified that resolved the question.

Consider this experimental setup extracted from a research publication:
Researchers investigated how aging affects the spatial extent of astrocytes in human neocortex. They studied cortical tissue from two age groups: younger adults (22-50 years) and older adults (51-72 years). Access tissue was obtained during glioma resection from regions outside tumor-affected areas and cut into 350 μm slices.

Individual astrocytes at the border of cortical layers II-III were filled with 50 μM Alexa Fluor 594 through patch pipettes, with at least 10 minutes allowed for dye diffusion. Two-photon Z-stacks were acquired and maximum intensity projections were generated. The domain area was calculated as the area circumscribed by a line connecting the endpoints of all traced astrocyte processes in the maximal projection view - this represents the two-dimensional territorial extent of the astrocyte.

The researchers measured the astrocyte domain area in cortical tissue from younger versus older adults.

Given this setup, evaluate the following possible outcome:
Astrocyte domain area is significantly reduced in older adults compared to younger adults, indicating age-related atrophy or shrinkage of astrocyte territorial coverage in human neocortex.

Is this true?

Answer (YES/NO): YES